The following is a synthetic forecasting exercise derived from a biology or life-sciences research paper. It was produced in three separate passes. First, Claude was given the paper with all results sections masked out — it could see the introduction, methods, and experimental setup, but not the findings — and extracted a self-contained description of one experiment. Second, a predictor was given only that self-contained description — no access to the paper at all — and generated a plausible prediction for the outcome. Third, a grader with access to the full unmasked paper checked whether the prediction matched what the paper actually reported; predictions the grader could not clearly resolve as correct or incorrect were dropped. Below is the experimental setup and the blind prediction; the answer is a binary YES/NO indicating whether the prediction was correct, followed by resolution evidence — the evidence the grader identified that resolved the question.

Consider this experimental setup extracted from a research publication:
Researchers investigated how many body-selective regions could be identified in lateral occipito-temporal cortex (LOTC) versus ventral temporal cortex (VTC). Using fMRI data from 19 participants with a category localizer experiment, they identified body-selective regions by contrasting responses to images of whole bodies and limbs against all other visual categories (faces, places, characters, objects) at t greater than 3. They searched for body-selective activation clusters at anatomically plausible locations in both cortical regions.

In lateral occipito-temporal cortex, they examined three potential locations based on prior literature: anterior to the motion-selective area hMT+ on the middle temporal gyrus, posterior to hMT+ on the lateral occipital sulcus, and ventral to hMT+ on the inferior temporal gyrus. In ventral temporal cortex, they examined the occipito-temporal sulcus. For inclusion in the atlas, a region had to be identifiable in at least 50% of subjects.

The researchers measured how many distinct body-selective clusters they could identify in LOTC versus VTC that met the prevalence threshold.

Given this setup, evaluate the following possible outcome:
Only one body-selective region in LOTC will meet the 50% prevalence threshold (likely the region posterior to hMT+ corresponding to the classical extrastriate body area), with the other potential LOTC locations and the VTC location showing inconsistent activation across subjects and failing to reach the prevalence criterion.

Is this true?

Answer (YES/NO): NO